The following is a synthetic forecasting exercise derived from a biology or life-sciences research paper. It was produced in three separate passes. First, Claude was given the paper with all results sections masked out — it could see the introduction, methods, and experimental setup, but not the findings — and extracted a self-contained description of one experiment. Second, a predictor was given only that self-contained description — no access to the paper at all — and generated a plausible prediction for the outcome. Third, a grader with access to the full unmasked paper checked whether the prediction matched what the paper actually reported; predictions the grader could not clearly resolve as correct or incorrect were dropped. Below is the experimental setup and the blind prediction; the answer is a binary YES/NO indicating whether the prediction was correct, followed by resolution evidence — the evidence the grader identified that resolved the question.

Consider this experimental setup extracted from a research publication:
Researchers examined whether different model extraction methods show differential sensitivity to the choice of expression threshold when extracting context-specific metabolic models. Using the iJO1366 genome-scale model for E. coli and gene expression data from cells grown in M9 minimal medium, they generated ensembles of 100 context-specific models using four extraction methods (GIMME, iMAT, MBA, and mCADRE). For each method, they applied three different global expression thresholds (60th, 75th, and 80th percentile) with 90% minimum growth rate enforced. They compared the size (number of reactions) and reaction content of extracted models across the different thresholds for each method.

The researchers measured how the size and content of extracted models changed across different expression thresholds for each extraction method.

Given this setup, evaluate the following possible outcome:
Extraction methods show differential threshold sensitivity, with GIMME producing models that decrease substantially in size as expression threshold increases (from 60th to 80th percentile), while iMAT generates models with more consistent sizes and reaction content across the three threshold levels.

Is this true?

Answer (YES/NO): NO